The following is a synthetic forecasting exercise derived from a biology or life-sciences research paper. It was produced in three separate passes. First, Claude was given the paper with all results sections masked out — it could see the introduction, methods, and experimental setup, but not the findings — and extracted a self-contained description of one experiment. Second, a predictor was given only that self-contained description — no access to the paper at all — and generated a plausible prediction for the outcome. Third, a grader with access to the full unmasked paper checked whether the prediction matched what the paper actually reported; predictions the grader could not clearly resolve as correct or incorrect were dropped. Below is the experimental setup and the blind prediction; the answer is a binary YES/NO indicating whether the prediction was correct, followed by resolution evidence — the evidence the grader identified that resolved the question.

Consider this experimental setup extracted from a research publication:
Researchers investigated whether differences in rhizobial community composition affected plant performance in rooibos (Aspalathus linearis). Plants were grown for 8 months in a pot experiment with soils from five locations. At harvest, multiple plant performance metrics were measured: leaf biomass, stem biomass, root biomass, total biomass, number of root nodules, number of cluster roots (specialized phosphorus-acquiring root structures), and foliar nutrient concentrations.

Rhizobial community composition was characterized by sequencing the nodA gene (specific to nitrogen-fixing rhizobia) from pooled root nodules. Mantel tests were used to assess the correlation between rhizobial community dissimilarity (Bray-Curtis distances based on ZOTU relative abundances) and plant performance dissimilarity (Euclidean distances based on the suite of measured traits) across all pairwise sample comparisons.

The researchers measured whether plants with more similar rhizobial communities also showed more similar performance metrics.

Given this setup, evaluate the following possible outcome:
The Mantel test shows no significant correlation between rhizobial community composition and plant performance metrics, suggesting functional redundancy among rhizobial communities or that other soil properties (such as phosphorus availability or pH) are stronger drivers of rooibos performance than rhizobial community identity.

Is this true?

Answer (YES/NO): YES